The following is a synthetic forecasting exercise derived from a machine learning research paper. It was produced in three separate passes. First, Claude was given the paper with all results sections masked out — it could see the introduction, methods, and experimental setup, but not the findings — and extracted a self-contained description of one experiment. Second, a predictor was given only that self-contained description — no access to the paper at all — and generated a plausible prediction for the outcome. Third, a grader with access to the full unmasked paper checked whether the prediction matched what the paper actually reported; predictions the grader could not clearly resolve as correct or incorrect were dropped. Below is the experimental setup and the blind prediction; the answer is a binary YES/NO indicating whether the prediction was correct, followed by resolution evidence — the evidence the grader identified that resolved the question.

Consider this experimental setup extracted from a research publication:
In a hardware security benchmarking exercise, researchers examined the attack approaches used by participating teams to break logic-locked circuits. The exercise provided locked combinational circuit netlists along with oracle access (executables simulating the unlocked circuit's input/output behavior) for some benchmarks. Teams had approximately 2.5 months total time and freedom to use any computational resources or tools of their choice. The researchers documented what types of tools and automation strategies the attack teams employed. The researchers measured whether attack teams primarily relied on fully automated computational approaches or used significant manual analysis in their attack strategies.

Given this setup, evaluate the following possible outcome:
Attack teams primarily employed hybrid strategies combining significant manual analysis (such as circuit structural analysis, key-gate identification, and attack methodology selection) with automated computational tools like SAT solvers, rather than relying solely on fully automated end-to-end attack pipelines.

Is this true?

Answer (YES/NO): YES